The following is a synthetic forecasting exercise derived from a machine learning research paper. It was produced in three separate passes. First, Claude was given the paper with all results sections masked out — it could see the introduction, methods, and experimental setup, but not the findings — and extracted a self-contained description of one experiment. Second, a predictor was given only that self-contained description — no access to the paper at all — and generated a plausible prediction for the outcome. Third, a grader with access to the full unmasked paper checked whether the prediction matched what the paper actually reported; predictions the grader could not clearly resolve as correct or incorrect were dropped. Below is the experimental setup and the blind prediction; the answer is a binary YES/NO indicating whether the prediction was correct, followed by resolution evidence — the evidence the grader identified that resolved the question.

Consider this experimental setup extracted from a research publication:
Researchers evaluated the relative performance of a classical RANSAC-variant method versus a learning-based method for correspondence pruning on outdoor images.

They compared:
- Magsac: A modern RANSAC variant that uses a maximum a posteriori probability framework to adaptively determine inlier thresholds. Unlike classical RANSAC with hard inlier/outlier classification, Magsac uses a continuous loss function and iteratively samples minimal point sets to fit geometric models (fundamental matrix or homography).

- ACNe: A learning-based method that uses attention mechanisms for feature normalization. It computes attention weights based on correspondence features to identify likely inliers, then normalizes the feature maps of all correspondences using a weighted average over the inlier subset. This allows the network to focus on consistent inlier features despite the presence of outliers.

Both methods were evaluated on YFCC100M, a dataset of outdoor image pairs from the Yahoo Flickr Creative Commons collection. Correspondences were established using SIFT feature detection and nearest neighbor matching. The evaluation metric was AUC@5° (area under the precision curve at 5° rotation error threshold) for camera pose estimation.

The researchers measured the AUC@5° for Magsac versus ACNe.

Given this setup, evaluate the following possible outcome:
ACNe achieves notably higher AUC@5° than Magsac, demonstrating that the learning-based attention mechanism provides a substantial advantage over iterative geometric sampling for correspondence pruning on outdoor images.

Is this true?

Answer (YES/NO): NO